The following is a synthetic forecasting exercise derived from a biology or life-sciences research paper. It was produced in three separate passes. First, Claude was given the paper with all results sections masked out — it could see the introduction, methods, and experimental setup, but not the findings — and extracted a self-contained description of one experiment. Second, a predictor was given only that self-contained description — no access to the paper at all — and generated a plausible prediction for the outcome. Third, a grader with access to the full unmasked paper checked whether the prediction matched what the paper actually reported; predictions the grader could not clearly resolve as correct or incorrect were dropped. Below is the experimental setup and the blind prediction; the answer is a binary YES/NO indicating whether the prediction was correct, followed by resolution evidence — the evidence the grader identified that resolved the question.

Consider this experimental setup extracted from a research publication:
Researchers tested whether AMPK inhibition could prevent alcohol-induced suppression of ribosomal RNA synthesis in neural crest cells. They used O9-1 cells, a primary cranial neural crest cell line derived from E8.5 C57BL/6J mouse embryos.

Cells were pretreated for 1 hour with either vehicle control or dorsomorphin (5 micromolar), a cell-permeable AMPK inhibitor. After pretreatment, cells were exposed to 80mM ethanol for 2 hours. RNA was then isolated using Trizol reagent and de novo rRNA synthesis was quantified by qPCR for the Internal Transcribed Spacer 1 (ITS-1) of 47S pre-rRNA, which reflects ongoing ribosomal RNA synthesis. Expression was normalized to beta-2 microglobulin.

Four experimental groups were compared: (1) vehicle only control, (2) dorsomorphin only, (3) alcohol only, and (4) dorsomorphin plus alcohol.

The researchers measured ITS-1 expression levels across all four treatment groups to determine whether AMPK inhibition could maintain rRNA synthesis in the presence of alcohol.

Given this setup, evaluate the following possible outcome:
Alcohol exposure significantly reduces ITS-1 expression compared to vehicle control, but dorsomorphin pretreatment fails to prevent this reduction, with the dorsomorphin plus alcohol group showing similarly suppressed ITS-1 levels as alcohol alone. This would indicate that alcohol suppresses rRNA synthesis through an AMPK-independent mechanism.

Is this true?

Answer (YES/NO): NO